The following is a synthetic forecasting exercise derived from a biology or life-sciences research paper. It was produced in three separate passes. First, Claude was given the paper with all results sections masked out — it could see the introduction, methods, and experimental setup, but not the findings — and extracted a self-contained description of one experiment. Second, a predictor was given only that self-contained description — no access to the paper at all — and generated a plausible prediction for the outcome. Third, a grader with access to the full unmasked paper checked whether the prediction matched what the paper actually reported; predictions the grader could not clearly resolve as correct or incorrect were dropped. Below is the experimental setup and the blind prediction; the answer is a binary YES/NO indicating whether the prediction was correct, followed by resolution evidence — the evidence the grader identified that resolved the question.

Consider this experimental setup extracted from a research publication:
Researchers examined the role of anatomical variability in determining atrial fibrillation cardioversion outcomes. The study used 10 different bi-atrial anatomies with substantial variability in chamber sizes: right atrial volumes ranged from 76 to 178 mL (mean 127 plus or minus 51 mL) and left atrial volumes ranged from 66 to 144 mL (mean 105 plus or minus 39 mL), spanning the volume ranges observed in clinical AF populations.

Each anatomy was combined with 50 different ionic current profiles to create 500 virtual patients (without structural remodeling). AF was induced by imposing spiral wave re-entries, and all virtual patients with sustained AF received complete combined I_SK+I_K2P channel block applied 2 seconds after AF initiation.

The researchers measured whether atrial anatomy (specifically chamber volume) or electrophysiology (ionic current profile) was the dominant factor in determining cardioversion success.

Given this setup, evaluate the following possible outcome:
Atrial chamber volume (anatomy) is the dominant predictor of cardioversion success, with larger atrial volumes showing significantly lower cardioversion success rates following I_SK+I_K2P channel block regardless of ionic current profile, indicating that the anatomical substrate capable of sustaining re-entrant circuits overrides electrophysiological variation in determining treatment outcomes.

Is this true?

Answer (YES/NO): NO